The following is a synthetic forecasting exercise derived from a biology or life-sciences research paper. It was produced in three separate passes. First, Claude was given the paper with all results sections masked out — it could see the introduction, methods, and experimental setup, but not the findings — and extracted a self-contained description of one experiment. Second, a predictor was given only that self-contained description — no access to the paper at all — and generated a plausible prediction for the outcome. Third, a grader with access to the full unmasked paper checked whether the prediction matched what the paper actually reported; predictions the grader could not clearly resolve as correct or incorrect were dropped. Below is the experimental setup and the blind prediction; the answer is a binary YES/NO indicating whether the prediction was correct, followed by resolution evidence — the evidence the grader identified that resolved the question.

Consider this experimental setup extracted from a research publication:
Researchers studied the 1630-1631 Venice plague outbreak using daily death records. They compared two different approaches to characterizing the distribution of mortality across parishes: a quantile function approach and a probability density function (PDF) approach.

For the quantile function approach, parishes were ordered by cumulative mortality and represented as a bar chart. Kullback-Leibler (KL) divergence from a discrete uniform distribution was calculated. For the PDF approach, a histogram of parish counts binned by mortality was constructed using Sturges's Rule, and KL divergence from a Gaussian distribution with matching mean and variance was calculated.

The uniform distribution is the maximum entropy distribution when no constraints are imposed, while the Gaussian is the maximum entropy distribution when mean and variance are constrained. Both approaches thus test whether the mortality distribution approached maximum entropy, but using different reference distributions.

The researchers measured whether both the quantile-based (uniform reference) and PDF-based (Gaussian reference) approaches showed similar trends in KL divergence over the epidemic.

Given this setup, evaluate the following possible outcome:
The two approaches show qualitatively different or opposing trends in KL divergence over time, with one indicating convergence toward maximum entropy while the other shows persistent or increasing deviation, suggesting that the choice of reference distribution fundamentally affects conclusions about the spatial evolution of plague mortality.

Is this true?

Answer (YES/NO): NO